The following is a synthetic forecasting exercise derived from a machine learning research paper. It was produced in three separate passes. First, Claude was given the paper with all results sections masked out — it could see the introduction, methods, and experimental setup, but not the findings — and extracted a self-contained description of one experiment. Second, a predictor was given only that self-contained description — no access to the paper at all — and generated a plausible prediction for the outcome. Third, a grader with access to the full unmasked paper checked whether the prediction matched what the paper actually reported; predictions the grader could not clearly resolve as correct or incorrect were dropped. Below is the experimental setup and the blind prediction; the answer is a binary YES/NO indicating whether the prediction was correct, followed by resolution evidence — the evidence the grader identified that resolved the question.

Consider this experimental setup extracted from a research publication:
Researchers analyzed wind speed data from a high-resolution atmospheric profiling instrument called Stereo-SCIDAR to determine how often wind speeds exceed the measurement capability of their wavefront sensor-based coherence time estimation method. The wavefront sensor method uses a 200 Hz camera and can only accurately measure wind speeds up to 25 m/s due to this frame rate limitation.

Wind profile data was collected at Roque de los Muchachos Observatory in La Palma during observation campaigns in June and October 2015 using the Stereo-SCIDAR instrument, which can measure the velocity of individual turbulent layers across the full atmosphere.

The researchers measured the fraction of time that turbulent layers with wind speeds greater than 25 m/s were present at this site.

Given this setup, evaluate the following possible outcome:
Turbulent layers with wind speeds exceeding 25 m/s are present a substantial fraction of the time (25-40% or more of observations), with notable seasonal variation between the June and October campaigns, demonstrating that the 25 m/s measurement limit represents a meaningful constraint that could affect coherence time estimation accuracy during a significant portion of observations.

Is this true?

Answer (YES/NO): NO